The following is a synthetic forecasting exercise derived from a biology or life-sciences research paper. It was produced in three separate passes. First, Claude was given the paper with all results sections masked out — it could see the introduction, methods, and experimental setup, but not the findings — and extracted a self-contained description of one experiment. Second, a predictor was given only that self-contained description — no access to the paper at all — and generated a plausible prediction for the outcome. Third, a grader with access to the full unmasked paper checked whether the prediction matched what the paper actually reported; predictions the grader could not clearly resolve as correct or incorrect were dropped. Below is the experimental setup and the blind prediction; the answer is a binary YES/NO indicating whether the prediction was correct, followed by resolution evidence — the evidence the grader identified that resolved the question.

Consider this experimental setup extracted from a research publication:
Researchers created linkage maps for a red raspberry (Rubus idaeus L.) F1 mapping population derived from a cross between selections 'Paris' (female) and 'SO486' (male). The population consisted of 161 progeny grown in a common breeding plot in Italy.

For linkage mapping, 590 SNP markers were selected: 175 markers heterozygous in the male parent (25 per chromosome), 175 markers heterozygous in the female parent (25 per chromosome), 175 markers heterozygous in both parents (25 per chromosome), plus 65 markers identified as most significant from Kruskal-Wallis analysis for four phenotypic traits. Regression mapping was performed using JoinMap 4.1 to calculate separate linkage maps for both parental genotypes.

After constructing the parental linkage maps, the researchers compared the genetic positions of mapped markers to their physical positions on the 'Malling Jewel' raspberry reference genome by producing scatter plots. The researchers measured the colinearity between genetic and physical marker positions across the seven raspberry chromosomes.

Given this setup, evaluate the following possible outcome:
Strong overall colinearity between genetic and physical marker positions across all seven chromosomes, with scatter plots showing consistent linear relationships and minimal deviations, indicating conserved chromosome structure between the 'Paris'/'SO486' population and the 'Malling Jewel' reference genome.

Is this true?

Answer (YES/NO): YES